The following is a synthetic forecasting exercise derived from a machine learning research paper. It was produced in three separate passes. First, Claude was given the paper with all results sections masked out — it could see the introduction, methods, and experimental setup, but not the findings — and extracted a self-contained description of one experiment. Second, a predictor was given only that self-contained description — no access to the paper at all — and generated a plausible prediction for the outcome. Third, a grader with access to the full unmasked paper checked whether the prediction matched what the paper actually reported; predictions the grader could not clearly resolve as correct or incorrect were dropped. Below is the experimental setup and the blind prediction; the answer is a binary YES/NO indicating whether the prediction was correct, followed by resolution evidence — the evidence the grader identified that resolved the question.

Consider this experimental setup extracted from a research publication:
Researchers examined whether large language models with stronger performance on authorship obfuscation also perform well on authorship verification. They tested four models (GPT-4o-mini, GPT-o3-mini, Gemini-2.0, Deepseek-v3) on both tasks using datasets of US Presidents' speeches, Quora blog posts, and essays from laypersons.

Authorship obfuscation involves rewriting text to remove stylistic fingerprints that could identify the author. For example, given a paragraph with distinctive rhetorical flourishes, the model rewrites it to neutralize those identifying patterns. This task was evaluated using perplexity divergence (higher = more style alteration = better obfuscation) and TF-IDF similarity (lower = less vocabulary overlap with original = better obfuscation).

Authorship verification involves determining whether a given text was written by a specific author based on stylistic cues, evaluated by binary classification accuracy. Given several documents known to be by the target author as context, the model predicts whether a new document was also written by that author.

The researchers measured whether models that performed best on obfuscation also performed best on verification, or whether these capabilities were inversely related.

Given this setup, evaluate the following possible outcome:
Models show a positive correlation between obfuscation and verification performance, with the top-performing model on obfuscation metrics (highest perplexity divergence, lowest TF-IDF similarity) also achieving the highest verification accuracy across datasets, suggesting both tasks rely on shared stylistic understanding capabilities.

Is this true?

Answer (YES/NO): YES